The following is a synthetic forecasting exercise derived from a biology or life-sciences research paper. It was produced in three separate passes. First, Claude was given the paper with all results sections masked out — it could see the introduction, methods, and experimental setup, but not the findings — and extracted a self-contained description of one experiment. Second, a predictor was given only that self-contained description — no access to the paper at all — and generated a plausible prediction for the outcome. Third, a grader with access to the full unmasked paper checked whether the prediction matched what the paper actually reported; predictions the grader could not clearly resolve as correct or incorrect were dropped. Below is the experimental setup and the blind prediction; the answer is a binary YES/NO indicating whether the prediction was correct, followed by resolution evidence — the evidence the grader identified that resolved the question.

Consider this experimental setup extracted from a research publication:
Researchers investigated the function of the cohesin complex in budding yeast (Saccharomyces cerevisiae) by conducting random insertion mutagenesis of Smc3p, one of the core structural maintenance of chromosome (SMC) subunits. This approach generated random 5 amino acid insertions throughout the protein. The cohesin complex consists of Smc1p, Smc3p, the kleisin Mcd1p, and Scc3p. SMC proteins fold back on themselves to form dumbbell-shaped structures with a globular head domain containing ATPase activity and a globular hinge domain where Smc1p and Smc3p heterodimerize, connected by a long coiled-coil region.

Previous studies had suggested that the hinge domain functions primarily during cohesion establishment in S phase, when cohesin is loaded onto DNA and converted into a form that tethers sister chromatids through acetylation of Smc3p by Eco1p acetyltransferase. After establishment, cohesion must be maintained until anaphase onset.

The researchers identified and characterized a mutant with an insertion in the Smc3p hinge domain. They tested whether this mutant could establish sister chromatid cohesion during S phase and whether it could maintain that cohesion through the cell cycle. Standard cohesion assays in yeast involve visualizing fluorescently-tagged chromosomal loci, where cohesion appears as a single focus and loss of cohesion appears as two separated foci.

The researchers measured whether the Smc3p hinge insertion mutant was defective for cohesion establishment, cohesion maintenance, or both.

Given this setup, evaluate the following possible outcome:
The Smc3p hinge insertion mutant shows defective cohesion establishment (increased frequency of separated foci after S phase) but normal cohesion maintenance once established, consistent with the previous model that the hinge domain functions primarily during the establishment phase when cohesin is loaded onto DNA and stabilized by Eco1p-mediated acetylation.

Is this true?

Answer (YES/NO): NO